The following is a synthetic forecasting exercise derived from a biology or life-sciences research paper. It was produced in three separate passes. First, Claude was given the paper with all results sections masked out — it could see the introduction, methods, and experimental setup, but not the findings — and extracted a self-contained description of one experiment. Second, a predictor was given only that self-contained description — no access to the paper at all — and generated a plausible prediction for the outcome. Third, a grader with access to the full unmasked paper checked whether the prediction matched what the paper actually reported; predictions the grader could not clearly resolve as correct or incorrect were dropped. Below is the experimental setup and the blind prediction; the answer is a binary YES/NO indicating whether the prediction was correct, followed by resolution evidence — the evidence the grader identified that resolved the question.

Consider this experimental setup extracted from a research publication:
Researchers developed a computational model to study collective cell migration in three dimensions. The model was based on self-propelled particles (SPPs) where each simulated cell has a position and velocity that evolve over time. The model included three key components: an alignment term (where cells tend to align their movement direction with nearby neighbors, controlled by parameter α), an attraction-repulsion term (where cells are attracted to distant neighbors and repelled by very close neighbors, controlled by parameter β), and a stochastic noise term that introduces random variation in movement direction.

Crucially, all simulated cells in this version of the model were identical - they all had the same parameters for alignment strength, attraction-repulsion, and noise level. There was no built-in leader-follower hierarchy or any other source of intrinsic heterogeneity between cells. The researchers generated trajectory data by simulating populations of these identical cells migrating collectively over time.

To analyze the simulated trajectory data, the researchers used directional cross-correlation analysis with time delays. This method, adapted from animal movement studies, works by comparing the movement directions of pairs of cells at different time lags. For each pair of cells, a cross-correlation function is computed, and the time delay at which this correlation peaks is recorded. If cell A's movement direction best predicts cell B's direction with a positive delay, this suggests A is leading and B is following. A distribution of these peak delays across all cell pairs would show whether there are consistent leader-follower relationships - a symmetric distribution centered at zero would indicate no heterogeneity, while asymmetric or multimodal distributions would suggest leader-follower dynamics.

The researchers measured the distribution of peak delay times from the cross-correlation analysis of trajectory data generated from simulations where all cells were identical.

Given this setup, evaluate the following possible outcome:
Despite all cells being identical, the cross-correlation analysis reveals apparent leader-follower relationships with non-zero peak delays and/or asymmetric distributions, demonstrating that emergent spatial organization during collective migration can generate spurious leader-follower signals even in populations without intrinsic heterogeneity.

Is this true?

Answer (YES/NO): YES